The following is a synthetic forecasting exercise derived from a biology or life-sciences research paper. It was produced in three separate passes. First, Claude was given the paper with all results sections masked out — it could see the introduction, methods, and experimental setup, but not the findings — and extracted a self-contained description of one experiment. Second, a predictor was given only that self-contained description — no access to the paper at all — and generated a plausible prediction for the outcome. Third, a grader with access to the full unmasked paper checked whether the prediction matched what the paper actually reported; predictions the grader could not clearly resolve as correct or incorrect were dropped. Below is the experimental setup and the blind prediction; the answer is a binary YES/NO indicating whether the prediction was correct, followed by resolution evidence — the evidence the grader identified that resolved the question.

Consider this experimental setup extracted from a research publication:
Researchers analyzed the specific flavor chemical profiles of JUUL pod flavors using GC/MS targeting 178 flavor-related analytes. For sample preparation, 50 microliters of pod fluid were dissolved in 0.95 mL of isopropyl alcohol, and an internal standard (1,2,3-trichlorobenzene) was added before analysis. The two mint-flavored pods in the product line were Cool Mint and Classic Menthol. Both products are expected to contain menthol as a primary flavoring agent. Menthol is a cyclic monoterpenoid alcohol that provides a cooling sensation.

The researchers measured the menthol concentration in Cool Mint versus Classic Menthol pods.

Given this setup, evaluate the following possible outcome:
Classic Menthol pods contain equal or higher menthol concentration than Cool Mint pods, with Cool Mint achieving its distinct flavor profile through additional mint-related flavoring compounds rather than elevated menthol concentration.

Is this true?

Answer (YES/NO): YES